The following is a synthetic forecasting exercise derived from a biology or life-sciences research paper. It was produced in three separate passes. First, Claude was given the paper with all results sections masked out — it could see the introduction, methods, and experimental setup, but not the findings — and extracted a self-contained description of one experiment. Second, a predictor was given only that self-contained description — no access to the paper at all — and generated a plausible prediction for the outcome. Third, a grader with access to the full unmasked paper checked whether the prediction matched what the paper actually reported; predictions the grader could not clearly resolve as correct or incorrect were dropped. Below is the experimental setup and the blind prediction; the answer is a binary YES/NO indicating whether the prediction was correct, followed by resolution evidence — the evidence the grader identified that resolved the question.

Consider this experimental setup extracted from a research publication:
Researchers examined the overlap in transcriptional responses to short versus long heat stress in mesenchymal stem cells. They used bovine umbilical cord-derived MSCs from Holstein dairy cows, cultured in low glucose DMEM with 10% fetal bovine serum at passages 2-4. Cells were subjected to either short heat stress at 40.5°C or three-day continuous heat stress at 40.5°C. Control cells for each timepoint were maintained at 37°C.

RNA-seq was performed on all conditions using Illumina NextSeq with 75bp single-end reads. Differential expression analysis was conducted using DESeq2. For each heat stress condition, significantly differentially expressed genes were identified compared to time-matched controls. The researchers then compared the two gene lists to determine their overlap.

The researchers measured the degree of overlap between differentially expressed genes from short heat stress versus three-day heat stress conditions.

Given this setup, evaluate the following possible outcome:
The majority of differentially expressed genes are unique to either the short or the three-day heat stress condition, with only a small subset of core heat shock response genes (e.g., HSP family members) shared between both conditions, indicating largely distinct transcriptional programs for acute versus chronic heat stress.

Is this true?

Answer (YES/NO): YES